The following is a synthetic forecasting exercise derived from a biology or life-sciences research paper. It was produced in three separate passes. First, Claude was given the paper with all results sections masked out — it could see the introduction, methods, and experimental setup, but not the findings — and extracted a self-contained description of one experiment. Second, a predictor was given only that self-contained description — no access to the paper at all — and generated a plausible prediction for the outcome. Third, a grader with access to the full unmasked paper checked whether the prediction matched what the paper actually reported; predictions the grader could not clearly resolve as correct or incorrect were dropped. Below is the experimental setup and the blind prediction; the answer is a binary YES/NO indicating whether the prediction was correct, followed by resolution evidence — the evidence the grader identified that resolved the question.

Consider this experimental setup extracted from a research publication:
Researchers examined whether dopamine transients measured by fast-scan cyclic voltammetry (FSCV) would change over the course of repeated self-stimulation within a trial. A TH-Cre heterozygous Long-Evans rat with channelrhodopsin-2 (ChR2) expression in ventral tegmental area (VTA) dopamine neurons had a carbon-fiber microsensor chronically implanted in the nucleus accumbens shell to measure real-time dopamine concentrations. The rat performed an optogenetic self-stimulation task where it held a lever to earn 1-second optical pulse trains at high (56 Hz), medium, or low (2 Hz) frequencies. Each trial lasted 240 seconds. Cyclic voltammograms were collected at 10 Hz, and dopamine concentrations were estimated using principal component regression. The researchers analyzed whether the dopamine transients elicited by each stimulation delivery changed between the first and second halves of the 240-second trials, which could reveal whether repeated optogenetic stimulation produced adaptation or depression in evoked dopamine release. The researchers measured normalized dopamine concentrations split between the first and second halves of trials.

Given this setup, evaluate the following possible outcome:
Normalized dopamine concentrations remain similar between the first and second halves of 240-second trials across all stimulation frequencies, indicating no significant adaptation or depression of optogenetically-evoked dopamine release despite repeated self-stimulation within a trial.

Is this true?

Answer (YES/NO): YES